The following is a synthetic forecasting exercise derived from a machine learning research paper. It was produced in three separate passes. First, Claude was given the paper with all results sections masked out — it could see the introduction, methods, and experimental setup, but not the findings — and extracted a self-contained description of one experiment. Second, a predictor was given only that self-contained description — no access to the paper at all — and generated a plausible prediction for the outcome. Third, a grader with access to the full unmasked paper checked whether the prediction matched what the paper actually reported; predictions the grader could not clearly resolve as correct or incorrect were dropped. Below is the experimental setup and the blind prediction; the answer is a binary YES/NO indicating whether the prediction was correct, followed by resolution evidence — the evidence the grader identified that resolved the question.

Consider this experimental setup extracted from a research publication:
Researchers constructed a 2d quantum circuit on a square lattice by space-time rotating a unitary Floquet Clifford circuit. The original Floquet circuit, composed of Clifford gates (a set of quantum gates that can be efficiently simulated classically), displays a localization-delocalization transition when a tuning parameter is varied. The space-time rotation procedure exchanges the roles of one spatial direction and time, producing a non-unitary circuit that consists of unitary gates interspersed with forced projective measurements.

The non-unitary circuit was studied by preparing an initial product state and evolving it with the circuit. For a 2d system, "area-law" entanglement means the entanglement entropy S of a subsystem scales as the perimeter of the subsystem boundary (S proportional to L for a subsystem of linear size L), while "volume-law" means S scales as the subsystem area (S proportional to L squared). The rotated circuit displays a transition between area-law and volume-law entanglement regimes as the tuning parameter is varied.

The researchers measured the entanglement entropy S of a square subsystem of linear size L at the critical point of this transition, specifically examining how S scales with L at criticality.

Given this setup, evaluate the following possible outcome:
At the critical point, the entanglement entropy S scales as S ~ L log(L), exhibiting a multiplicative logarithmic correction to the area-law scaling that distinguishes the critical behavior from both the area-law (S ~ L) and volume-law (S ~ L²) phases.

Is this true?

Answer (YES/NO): YES